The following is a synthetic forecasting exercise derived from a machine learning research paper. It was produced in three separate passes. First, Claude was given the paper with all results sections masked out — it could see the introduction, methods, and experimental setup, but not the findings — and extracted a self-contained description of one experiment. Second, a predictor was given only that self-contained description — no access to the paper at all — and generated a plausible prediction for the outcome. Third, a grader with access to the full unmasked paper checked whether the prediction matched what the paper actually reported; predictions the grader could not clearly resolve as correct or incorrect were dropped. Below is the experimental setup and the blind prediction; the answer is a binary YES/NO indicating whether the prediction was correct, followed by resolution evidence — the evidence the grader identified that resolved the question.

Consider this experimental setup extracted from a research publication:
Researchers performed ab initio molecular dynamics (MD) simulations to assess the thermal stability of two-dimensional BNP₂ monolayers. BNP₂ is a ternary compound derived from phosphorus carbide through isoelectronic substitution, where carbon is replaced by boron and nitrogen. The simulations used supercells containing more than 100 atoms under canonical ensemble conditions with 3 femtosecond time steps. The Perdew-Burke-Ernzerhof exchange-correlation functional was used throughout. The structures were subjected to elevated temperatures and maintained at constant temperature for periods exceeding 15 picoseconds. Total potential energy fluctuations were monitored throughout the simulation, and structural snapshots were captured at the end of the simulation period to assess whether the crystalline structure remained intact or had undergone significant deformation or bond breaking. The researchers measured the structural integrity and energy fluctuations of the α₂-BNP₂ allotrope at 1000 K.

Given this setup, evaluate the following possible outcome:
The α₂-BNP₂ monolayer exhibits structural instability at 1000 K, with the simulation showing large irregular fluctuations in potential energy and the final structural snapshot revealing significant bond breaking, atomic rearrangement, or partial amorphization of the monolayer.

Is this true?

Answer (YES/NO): NO